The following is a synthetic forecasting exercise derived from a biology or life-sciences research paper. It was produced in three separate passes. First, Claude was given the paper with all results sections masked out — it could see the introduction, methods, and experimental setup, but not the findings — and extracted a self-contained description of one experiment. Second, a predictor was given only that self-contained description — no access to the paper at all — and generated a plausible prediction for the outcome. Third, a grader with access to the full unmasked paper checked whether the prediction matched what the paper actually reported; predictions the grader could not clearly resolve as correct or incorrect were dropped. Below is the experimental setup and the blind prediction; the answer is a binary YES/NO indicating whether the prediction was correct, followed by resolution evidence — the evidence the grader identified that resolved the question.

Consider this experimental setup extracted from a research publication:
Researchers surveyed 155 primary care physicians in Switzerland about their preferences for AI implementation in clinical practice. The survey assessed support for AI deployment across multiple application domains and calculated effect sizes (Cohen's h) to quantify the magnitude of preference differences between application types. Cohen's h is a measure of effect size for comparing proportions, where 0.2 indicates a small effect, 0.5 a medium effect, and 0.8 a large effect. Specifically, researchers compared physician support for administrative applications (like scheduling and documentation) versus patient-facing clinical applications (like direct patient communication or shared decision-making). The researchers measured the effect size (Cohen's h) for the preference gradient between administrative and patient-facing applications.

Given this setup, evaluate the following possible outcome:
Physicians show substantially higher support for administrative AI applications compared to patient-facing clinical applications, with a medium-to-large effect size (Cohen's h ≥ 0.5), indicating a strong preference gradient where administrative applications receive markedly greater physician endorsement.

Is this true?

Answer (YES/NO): YES